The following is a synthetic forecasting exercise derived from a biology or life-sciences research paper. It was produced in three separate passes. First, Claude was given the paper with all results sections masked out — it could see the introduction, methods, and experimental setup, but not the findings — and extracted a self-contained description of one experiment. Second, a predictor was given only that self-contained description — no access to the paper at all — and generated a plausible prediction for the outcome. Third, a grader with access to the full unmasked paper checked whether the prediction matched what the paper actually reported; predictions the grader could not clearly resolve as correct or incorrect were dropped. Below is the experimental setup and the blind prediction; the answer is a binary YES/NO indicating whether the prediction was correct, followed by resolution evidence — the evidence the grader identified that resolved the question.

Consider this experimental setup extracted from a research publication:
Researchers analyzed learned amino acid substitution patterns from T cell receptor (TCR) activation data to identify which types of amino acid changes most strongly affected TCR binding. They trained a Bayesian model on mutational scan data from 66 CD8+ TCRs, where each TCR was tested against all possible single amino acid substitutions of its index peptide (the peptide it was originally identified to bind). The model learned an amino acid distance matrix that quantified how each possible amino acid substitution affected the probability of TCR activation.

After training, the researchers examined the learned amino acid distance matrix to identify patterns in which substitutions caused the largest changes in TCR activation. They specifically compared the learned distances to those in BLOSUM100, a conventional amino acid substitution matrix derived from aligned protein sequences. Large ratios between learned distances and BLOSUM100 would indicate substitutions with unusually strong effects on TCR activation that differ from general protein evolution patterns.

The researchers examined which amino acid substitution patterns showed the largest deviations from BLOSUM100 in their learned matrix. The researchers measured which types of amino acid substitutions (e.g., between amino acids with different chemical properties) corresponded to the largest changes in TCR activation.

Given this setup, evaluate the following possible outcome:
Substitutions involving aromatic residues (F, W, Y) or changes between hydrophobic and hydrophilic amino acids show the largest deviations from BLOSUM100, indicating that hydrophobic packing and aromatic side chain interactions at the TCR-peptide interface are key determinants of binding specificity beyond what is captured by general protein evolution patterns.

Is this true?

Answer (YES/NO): YES